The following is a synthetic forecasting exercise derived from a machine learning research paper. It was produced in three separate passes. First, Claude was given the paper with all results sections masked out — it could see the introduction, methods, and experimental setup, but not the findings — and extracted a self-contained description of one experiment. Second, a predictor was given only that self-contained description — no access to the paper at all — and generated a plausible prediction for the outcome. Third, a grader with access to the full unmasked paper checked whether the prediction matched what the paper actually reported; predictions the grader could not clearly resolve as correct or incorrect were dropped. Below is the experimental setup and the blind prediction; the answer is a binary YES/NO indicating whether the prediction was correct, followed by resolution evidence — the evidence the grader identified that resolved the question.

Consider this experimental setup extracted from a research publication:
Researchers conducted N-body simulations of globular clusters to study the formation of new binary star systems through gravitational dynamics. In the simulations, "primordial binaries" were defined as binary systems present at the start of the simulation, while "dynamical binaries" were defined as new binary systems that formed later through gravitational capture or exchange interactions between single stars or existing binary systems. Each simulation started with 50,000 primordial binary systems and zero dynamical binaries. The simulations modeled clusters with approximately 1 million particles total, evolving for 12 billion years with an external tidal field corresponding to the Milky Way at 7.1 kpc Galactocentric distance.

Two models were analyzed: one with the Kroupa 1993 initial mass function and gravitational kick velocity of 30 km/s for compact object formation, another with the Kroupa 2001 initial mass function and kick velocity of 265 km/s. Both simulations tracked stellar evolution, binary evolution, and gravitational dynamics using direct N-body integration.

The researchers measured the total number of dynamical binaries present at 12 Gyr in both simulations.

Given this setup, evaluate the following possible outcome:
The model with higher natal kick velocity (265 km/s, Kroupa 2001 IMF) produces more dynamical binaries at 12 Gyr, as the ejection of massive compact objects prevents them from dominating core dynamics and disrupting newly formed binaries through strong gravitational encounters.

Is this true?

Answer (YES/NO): NO